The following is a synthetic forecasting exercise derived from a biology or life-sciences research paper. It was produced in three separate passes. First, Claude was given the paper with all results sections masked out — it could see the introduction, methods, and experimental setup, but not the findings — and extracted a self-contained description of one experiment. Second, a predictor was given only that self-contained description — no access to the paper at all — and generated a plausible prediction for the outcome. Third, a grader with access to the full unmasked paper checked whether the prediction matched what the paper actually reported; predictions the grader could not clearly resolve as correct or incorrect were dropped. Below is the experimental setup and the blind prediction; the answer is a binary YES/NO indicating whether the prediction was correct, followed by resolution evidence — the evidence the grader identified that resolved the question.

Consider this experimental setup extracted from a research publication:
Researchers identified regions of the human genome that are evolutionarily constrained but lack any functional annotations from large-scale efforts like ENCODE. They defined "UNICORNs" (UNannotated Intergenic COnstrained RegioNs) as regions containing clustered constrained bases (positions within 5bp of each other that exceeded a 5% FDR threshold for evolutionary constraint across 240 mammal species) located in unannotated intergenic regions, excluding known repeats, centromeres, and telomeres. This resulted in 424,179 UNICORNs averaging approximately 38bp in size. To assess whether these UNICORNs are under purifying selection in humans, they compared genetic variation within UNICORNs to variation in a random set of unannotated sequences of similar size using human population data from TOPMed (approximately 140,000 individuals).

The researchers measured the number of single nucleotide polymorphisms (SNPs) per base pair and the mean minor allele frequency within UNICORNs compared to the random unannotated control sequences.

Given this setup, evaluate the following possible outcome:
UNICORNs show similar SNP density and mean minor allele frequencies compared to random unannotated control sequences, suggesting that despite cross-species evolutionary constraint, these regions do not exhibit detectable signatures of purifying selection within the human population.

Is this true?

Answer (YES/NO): NO